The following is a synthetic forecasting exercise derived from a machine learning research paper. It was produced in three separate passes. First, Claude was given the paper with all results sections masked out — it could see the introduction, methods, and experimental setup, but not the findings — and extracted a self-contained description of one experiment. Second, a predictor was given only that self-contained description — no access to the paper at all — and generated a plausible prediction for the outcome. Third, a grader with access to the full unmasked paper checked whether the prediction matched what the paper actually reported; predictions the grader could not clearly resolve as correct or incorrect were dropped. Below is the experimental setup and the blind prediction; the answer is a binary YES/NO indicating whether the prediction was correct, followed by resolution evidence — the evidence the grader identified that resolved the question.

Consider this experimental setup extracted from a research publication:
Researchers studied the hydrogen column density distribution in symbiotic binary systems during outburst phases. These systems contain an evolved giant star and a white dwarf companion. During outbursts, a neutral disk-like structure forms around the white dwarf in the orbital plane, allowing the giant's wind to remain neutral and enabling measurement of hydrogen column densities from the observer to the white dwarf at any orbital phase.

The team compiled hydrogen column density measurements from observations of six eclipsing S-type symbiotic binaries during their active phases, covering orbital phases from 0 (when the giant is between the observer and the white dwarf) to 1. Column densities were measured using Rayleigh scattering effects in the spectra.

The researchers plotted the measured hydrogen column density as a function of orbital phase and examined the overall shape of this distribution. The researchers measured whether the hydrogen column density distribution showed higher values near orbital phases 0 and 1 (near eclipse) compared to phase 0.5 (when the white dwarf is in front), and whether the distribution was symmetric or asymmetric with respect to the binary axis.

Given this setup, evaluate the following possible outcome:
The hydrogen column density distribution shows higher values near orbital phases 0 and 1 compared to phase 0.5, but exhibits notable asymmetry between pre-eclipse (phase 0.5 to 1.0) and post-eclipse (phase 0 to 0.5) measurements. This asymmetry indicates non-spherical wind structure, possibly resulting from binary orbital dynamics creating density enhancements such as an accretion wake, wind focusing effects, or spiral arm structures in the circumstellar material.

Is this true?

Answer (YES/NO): YES